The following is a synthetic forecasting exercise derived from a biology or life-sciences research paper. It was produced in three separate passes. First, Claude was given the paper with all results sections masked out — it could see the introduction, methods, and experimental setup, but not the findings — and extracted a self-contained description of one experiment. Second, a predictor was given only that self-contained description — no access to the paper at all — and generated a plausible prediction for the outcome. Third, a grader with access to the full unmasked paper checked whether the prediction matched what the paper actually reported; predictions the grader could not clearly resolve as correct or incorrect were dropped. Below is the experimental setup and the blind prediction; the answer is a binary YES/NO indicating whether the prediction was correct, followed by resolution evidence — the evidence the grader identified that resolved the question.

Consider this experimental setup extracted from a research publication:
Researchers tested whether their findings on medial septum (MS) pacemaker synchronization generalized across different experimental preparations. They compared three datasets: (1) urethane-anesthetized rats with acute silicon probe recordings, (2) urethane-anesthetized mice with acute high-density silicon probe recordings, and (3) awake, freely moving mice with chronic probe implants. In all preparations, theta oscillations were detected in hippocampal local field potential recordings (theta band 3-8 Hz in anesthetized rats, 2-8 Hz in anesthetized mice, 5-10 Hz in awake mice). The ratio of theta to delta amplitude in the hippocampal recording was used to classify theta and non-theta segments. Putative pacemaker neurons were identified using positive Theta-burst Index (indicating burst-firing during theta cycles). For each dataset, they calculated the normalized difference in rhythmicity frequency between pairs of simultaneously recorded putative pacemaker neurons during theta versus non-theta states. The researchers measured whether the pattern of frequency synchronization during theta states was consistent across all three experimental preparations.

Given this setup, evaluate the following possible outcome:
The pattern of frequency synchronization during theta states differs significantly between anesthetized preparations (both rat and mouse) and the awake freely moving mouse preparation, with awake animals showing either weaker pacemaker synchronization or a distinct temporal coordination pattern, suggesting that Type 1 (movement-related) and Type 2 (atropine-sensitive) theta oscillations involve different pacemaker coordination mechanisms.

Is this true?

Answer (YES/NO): NO